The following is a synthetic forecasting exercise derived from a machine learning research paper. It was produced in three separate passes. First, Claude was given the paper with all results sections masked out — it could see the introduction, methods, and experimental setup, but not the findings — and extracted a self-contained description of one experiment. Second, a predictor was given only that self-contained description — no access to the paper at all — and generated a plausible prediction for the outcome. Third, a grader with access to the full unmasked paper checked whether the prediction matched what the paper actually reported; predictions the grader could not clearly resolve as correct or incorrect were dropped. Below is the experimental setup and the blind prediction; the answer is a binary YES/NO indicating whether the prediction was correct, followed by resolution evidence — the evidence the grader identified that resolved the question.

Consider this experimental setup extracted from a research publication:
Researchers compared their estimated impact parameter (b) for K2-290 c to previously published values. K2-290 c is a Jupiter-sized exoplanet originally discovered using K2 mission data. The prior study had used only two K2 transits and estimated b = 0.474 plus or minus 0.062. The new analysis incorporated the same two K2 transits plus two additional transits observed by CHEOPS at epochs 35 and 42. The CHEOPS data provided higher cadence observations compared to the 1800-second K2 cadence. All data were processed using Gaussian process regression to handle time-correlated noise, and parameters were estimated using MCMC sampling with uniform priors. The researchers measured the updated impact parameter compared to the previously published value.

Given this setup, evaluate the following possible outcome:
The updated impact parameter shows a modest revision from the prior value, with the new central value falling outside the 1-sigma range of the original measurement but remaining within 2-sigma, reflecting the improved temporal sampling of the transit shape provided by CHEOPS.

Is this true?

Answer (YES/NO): YES